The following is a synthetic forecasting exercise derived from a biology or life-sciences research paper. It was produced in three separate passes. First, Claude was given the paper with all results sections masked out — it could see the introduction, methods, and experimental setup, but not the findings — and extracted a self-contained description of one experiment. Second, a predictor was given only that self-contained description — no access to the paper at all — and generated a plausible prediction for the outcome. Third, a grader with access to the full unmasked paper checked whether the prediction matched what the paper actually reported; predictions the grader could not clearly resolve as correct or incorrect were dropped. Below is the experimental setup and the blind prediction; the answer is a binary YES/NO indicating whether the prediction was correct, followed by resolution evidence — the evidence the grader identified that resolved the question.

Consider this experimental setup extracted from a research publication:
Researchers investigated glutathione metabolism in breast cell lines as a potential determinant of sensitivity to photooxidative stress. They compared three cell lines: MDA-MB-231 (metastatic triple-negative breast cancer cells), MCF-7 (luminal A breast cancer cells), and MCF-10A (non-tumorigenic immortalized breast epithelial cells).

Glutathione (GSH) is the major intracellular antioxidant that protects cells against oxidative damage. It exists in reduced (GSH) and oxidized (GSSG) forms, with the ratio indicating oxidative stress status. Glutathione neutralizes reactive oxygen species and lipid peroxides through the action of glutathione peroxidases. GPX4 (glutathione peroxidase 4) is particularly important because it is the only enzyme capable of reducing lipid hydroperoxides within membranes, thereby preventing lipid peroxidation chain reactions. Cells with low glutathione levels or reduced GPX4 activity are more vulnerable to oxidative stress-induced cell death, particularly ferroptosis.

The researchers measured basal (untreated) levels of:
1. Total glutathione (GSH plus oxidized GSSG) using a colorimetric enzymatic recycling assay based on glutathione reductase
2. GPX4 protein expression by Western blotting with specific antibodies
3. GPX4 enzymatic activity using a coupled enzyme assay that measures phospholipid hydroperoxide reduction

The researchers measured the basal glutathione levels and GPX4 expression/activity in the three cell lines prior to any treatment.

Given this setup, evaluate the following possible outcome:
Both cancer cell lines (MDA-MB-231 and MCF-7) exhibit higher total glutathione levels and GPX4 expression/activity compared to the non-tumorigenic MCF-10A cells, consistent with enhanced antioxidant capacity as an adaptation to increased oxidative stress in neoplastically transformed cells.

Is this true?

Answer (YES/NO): NO